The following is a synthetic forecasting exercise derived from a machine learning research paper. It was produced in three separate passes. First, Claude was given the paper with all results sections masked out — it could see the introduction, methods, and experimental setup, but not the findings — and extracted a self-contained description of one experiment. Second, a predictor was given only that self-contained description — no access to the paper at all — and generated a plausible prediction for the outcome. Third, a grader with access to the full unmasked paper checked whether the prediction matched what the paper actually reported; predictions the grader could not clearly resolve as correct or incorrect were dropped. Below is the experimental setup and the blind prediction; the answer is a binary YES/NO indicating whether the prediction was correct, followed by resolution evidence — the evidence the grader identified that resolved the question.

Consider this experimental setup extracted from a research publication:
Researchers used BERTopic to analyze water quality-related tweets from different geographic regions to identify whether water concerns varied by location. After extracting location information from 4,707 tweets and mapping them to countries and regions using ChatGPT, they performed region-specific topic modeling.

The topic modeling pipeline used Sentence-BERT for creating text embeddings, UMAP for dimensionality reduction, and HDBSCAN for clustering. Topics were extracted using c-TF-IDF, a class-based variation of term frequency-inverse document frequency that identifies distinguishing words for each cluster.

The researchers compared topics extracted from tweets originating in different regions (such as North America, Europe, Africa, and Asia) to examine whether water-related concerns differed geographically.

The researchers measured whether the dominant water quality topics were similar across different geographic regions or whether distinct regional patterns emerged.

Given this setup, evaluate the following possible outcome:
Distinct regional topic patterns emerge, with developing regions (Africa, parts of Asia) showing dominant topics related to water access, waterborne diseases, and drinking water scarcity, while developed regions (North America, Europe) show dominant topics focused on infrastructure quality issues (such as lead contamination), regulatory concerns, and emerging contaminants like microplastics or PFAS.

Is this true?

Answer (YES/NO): NO